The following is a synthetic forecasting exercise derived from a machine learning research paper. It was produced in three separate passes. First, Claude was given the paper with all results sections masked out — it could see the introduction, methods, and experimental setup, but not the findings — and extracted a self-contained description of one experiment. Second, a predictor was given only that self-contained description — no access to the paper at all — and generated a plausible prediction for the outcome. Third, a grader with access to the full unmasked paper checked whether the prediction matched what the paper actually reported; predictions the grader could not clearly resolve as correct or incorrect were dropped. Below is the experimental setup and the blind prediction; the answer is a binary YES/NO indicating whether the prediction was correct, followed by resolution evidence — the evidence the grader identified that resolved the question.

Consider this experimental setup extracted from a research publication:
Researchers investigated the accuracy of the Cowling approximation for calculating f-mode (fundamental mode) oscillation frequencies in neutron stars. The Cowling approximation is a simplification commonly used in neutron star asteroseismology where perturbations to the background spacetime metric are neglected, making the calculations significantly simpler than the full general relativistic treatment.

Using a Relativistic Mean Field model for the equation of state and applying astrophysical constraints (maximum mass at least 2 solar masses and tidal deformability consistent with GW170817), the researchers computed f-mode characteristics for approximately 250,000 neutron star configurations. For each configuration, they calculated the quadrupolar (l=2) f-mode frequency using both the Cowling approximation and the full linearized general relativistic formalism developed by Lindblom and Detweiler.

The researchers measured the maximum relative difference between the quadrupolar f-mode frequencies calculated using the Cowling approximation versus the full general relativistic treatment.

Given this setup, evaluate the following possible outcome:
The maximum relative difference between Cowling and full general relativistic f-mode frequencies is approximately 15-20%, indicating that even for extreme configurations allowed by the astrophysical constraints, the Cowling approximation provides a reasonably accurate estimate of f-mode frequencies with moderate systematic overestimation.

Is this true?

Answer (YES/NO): NO